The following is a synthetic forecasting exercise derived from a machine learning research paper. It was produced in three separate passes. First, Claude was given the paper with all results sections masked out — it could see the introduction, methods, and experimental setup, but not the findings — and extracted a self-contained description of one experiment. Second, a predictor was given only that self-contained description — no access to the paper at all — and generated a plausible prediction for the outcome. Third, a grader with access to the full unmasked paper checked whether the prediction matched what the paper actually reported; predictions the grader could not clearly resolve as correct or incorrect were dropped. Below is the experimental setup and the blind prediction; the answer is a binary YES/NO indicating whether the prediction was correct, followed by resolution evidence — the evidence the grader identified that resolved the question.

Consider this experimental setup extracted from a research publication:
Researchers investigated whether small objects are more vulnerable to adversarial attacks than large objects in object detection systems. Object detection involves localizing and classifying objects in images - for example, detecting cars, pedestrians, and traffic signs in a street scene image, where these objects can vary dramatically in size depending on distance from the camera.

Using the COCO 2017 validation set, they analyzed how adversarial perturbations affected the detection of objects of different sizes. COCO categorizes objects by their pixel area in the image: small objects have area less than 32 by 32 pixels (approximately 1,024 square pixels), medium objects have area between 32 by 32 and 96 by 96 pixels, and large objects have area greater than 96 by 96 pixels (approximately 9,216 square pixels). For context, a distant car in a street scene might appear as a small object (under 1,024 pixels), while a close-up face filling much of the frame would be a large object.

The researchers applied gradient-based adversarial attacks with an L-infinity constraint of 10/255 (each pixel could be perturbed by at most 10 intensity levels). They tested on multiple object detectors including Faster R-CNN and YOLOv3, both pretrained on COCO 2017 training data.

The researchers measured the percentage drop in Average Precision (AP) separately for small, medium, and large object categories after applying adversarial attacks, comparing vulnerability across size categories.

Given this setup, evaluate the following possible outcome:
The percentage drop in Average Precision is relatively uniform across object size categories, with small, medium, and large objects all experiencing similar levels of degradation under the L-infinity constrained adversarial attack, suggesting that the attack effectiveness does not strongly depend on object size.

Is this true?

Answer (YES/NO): NO